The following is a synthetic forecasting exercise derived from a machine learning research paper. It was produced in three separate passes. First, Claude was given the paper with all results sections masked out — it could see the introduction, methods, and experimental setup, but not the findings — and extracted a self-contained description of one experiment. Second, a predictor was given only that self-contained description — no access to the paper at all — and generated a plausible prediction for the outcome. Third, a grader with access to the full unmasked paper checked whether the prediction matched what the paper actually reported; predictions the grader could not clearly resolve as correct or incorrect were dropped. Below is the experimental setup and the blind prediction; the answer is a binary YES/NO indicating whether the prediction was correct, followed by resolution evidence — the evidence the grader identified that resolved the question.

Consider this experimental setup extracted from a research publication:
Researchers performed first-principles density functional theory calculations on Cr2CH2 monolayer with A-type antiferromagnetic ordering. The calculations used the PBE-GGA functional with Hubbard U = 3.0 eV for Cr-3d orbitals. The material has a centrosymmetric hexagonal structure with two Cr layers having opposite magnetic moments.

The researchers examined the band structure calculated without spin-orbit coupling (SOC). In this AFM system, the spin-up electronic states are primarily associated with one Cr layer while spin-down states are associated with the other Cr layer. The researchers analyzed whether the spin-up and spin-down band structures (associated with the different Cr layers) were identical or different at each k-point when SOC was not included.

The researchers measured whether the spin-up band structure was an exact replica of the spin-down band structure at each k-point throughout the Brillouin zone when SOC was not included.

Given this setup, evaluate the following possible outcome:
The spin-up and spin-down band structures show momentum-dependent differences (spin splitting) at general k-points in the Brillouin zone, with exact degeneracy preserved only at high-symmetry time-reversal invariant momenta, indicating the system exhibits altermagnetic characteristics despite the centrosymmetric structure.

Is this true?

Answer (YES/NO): NO